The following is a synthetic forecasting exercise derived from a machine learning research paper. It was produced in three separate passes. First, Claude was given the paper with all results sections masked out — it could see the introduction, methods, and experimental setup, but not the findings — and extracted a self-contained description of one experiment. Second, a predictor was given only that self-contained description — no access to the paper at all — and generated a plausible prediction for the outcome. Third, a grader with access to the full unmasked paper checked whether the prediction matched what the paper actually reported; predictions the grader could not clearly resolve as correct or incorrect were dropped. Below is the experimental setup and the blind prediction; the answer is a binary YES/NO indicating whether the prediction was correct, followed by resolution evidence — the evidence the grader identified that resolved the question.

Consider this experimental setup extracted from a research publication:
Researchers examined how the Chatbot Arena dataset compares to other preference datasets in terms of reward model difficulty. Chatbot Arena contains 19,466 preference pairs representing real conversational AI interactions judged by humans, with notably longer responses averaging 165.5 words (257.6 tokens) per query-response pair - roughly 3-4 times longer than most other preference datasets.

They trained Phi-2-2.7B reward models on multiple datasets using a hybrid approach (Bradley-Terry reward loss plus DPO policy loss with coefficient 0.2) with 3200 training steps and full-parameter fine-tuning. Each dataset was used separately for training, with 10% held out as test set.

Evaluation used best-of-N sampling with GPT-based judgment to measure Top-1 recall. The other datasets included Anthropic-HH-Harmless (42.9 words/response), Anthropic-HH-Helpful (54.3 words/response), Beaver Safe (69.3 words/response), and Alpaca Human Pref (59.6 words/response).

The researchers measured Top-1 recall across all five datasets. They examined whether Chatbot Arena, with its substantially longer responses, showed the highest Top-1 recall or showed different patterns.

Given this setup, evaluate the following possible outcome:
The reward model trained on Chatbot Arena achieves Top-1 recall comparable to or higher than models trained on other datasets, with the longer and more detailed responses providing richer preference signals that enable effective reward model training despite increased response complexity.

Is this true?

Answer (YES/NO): NO